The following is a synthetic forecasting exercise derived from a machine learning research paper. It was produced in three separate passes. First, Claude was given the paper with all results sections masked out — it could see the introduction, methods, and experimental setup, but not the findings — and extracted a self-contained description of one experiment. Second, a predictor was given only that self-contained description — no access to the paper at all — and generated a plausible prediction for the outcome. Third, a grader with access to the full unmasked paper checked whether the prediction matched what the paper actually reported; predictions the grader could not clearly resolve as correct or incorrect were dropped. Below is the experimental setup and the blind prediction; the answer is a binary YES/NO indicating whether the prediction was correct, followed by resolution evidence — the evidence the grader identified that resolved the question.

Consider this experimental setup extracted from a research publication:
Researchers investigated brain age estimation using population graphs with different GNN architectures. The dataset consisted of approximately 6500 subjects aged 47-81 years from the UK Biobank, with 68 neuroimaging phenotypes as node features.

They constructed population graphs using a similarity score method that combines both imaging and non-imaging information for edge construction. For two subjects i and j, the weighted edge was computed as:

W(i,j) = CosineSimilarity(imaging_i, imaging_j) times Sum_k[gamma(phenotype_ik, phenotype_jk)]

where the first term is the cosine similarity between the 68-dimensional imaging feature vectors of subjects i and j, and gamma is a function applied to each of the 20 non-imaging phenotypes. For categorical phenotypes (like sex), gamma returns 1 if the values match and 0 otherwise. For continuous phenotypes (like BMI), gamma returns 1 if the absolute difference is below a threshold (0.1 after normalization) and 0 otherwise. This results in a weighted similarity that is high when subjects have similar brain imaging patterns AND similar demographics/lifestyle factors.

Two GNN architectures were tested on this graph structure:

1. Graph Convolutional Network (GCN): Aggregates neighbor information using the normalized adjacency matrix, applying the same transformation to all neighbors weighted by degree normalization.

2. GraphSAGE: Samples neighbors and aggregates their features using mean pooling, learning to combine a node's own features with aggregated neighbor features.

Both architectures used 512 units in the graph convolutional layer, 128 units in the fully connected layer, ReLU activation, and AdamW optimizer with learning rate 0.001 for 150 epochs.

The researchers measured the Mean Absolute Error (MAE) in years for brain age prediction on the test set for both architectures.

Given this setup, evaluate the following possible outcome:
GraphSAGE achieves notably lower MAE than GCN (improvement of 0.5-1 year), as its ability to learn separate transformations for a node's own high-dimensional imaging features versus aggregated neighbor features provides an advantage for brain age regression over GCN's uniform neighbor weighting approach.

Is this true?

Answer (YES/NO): NO